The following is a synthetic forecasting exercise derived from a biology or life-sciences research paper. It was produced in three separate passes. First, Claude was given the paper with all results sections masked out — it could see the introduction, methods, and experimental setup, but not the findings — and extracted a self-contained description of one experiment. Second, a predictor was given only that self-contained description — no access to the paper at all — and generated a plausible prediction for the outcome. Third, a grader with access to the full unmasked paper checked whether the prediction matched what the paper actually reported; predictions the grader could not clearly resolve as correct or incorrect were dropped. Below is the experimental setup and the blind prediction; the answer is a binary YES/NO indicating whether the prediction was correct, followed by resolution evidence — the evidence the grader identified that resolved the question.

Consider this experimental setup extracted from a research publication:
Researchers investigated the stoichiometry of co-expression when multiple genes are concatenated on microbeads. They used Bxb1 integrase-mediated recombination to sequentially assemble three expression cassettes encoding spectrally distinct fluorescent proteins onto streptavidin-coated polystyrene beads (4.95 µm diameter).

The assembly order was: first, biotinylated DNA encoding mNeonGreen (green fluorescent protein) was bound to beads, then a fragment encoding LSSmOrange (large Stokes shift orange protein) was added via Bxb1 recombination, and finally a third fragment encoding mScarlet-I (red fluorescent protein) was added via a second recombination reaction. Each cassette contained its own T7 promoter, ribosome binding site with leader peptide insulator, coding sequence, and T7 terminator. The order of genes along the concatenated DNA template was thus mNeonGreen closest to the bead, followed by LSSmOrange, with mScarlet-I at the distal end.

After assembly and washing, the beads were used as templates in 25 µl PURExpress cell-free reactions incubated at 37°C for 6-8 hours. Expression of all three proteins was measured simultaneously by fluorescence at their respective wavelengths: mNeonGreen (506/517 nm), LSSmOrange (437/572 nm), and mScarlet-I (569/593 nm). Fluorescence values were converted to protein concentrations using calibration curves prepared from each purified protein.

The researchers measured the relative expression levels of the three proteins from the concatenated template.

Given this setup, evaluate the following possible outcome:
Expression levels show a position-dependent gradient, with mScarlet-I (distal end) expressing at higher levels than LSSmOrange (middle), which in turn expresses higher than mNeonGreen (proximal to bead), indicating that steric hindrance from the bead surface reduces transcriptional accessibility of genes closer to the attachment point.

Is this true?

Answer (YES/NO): NO